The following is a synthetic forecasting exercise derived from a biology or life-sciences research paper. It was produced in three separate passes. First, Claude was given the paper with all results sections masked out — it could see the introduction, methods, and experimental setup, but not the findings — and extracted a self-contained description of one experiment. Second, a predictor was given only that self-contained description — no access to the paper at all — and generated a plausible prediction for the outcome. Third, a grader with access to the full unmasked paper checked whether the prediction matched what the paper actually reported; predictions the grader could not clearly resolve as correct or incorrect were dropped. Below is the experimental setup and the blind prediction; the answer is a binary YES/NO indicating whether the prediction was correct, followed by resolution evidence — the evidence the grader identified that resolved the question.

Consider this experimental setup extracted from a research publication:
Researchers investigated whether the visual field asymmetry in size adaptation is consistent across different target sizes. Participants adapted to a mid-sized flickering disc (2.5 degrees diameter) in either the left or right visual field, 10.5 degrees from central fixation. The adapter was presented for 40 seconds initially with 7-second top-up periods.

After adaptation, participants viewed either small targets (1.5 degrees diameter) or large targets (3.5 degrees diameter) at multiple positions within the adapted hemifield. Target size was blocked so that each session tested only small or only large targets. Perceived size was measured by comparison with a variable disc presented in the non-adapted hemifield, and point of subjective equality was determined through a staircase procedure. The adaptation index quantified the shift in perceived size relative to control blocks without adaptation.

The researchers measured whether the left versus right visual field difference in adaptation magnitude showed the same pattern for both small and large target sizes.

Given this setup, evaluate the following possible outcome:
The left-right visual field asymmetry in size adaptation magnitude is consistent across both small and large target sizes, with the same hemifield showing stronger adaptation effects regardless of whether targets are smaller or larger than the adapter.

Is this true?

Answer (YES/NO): YES